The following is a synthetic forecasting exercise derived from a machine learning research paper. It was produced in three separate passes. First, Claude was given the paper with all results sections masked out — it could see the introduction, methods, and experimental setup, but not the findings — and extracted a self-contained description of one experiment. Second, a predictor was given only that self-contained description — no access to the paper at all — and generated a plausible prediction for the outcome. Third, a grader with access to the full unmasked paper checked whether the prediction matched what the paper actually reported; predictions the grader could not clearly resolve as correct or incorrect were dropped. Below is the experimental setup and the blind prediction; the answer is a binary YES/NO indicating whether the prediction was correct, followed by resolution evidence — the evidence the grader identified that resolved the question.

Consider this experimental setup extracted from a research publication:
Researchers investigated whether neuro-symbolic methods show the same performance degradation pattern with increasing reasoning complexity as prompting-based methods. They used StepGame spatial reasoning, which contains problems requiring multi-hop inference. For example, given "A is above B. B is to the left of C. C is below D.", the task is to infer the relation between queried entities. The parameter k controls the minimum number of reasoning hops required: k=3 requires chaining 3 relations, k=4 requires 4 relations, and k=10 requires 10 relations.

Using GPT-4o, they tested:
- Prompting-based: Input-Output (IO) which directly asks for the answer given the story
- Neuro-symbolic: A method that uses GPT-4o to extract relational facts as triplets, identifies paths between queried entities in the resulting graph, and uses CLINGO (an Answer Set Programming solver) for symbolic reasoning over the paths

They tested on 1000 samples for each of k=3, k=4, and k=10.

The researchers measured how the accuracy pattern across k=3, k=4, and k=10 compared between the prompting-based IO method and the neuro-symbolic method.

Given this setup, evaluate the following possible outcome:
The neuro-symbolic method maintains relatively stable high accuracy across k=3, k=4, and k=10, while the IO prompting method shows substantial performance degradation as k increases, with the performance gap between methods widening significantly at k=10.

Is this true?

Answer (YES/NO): YES